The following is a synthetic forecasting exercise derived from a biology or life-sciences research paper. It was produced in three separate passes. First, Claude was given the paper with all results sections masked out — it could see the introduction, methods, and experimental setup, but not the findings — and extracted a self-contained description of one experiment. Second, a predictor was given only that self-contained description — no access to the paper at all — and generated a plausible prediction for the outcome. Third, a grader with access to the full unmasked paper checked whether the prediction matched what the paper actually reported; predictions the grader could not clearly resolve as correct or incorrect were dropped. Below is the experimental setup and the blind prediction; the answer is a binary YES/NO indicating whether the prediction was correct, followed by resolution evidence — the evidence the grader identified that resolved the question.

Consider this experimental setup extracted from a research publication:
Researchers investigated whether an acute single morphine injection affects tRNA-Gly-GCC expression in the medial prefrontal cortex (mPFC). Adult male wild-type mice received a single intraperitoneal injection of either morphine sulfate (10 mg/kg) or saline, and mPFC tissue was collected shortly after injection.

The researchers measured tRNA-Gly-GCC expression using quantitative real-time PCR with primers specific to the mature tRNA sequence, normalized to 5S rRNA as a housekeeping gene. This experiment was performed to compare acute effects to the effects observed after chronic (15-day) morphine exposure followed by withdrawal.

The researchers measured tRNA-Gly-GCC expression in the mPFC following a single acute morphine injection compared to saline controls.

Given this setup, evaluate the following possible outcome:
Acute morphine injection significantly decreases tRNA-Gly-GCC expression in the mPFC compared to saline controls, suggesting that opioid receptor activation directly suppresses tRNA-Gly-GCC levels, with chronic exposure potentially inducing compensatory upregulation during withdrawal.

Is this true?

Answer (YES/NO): NO